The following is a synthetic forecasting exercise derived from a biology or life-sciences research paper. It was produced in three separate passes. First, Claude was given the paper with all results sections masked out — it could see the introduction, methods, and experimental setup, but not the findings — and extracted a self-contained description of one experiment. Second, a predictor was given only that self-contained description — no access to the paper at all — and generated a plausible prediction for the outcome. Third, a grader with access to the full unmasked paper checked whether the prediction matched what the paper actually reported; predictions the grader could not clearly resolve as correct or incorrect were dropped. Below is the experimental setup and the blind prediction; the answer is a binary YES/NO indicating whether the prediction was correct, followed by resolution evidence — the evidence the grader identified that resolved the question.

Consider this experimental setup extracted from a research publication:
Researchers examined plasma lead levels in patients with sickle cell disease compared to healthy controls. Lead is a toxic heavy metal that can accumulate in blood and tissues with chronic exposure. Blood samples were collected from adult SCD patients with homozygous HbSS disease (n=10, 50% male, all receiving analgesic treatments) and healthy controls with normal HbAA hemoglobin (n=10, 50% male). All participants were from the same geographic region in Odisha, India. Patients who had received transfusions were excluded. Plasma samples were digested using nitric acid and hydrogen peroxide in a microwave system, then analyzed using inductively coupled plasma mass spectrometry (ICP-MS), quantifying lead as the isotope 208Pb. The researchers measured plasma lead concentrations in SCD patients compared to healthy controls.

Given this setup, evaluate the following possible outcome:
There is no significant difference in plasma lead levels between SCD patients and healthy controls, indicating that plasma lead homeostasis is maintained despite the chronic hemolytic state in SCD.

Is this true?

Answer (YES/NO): NO